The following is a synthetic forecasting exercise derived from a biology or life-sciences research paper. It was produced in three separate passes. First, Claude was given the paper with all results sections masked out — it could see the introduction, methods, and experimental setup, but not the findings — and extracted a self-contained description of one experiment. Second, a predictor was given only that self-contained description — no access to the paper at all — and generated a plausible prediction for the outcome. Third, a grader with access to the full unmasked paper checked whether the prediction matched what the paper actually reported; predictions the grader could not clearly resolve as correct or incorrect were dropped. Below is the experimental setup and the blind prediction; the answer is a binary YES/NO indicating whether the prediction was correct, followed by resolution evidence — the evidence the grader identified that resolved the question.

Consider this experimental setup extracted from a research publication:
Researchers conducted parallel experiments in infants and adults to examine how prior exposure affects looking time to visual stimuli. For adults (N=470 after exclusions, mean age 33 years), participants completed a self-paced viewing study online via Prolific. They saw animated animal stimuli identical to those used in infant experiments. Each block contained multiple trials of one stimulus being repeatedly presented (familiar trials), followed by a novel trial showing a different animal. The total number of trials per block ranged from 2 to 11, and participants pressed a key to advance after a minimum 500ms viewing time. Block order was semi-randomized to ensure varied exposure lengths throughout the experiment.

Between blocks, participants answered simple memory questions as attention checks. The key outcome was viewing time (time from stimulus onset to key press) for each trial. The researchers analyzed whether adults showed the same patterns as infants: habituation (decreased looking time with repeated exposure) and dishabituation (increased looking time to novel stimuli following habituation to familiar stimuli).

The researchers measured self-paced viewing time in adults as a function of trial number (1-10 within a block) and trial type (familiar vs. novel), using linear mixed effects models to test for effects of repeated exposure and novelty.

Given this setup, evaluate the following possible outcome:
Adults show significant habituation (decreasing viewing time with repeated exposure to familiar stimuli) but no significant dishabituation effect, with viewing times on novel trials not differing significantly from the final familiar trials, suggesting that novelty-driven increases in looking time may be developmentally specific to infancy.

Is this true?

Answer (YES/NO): NO